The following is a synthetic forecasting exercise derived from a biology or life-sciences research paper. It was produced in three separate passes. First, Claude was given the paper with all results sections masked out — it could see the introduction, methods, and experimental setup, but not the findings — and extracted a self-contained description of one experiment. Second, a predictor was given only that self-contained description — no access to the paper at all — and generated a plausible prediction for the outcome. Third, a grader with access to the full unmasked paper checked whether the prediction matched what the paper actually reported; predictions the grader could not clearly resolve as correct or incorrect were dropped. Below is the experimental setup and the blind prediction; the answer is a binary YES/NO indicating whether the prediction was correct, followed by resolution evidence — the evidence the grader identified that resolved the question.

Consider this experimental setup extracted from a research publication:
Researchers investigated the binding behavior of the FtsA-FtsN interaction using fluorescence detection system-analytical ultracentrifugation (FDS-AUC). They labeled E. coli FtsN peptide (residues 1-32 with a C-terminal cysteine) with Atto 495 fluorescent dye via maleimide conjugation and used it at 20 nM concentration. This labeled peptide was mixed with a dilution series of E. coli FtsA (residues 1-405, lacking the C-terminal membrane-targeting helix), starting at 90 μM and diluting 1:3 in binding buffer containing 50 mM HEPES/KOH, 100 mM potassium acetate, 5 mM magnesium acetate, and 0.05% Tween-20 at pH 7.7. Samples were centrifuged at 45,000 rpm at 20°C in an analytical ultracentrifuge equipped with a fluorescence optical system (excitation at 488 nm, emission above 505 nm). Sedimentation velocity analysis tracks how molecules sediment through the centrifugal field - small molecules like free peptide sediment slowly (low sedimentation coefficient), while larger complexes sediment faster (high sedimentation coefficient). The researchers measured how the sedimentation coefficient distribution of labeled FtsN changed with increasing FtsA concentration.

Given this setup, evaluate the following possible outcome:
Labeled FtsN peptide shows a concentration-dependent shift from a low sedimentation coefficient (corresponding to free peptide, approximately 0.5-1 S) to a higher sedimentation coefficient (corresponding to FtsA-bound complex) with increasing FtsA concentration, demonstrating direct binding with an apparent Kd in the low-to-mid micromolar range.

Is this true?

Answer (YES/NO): NO